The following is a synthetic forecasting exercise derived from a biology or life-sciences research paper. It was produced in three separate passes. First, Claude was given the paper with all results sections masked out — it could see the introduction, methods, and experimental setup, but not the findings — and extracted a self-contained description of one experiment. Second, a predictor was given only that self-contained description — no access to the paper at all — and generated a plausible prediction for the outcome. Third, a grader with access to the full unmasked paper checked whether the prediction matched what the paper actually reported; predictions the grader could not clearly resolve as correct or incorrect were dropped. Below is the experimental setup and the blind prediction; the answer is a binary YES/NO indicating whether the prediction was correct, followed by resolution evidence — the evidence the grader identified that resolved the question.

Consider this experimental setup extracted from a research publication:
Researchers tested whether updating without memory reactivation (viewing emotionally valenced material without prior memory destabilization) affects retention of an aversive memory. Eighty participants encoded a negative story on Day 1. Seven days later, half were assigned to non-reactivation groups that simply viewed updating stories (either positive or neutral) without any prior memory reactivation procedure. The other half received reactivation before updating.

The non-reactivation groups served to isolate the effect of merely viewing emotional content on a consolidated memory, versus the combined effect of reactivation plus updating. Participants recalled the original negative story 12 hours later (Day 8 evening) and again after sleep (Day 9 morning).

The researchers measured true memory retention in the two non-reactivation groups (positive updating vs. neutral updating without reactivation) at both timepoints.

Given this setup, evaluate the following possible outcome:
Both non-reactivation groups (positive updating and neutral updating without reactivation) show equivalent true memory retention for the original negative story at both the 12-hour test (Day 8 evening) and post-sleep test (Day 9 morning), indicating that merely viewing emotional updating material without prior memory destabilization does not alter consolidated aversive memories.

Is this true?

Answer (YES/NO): YES